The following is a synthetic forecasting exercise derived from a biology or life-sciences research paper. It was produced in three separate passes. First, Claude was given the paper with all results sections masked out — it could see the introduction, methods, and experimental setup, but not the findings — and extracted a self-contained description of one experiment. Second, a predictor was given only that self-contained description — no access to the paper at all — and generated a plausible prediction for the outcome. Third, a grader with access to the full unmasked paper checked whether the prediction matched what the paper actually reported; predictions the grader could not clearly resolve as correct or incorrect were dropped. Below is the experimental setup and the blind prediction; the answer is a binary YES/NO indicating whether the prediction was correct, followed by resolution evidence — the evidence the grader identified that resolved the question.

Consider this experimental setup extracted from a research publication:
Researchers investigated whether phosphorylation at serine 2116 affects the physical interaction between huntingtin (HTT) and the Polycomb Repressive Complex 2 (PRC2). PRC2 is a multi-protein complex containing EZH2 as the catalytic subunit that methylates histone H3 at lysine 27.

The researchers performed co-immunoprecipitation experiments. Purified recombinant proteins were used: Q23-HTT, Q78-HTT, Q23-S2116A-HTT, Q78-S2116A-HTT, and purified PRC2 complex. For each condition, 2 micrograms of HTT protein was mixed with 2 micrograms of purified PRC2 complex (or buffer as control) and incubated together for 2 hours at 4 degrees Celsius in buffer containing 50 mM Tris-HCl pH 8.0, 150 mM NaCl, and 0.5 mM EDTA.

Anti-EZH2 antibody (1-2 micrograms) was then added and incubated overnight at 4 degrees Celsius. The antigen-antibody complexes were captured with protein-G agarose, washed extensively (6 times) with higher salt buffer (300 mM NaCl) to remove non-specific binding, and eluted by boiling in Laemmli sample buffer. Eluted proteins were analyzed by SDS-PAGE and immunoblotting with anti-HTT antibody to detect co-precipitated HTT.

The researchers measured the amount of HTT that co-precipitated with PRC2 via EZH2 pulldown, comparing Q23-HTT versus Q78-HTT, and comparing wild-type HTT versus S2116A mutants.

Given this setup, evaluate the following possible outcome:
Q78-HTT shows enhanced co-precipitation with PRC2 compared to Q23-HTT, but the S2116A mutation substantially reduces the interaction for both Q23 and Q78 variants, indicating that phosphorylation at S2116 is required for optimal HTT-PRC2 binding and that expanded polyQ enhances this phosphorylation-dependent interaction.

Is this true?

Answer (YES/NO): NO